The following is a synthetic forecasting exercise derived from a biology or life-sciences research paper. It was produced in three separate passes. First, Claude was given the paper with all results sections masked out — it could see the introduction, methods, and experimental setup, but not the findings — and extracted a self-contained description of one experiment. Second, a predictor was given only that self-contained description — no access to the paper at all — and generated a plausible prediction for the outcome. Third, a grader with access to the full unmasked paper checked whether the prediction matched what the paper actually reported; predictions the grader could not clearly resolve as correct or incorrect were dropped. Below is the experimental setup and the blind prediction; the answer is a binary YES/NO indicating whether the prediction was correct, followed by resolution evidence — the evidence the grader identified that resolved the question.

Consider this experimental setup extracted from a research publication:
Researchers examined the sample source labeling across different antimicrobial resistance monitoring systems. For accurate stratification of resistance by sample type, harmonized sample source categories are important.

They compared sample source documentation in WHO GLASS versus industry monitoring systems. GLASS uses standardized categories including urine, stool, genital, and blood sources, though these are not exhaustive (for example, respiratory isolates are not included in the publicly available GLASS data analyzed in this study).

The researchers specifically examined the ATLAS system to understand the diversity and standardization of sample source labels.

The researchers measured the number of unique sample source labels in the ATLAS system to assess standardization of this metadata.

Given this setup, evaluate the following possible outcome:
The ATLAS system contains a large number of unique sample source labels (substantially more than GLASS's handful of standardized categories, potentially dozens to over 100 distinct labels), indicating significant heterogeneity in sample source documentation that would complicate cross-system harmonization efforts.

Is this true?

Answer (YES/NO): YES